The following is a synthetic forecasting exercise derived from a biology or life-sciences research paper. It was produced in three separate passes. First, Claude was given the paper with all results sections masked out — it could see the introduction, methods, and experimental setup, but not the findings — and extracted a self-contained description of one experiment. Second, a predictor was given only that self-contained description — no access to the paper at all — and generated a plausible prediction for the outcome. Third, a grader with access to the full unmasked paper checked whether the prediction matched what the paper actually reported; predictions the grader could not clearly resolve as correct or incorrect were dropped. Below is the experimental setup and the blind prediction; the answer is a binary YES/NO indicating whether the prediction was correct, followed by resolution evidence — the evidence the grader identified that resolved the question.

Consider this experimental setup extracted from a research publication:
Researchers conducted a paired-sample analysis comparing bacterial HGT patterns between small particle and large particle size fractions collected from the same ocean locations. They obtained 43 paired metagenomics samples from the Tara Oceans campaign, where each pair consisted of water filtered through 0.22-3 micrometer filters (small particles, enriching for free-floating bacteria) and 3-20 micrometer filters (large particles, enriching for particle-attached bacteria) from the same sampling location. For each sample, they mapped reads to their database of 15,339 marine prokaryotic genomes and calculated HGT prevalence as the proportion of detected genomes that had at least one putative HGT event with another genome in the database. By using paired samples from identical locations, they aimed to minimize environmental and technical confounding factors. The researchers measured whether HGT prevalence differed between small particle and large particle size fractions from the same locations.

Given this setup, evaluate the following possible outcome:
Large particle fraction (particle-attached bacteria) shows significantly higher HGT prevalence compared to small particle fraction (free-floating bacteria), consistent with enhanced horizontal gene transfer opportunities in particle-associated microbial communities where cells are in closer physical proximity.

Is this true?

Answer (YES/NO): YES